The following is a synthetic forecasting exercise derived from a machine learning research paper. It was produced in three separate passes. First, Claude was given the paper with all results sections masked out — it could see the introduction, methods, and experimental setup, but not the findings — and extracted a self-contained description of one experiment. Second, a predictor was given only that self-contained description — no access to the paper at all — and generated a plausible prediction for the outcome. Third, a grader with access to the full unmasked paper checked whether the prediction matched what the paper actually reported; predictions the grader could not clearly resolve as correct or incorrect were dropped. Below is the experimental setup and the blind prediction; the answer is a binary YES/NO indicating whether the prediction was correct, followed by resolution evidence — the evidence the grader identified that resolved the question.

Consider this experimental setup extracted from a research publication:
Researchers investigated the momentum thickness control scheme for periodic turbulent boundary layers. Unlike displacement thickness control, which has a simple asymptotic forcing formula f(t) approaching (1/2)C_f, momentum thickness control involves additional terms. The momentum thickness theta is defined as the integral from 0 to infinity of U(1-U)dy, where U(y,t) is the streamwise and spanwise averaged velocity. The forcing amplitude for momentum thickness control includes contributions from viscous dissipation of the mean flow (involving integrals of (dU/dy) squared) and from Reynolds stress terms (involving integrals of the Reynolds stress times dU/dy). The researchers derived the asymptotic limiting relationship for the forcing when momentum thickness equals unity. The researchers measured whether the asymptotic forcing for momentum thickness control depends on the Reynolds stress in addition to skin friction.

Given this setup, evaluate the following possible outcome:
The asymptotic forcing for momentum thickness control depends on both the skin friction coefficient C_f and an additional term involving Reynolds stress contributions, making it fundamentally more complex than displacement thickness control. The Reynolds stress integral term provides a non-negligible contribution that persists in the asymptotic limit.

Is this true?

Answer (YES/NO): YES